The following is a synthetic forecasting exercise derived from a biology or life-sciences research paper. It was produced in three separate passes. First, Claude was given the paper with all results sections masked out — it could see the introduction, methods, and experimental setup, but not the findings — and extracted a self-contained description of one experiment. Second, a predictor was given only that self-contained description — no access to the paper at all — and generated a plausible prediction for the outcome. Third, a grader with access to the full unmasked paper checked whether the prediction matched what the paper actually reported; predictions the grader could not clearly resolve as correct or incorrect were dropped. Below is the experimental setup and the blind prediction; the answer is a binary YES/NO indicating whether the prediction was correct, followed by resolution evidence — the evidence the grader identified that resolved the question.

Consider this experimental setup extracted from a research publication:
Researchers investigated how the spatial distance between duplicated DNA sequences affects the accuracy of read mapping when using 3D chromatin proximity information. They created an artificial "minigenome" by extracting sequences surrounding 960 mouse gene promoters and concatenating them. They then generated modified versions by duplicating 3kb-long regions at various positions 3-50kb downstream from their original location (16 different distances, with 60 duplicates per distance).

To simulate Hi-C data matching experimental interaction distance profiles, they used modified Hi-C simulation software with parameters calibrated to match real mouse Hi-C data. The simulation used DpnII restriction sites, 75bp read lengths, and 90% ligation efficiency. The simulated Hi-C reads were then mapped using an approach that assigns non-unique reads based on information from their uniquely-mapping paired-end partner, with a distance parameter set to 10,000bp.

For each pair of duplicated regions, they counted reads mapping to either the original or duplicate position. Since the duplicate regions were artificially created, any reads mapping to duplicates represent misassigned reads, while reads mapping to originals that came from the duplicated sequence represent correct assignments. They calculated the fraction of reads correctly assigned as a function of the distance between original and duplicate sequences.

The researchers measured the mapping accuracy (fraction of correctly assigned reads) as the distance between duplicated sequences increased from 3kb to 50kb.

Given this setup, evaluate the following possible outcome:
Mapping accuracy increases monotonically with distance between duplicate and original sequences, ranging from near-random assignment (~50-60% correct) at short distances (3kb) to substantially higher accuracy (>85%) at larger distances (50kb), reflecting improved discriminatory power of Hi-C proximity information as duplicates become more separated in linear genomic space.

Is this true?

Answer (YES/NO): NO